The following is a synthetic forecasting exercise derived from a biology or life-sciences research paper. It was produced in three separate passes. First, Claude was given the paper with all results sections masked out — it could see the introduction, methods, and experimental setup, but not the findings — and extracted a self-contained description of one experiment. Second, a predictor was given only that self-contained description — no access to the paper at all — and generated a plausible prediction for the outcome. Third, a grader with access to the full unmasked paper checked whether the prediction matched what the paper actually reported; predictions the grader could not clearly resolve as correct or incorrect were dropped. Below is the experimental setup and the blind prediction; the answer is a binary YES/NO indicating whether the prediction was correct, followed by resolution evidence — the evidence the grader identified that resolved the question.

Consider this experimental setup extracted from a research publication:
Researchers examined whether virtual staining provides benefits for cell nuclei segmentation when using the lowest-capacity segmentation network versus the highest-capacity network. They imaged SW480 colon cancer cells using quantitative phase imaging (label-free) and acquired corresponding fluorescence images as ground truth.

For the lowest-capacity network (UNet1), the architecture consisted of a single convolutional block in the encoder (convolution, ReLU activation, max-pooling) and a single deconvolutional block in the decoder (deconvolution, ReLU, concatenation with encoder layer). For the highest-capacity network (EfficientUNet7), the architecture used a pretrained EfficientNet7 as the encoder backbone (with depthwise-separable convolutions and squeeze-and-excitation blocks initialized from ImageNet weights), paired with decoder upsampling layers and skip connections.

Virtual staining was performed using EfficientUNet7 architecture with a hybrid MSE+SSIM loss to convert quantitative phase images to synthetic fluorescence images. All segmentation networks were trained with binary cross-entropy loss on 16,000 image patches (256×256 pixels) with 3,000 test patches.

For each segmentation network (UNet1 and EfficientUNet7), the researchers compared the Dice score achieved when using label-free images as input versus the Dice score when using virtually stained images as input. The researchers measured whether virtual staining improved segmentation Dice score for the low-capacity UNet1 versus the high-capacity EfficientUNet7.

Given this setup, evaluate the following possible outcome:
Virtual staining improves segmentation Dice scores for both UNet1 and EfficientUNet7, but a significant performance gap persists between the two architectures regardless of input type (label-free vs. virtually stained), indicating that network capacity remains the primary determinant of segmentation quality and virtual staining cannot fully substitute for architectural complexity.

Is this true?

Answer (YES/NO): NO